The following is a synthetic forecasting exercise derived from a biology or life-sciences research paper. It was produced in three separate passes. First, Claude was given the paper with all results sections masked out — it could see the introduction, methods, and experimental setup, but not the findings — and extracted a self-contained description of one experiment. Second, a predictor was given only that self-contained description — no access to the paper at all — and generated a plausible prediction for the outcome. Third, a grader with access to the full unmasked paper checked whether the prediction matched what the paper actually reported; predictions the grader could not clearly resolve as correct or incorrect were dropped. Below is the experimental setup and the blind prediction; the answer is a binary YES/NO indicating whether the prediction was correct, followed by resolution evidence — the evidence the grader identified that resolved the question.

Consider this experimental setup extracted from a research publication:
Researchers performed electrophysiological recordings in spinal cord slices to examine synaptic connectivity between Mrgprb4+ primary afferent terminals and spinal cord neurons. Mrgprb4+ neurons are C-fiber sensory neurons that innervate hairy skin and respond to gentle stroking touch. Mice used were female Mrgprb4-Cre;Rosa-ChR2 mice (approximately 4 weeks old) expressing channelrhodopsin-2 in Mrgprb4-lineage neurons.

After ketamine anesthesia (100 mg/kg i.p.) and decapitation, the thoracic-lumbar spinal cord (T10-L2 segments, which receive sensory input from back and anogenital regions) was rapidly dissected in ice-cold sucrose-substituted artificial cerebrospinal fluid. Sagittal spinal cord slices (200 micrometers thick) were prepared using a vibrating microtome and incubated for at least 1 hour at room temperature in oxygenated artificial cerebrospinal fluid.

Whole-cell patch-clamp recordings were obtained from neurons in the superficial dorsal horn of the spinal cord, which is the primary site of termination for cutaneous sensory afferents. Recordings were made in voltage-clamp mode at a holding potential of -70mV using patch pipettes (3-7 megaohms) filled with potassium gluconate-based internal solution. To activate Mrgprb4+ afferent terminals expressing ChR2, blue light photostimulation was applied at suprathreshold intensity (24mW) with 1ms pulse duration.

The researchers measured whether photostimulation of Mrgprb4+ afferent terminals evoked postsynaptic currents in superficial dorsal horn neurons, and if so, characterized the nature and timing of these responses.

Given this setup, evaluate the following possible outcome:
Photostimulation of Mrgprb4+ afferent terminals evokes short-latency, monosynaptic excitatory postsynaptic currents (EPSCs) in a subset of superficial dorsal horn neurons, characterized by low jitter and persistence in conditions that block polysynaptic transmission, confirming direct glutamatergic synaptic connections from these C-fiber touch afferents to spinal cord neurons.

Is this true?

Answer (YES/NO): YES